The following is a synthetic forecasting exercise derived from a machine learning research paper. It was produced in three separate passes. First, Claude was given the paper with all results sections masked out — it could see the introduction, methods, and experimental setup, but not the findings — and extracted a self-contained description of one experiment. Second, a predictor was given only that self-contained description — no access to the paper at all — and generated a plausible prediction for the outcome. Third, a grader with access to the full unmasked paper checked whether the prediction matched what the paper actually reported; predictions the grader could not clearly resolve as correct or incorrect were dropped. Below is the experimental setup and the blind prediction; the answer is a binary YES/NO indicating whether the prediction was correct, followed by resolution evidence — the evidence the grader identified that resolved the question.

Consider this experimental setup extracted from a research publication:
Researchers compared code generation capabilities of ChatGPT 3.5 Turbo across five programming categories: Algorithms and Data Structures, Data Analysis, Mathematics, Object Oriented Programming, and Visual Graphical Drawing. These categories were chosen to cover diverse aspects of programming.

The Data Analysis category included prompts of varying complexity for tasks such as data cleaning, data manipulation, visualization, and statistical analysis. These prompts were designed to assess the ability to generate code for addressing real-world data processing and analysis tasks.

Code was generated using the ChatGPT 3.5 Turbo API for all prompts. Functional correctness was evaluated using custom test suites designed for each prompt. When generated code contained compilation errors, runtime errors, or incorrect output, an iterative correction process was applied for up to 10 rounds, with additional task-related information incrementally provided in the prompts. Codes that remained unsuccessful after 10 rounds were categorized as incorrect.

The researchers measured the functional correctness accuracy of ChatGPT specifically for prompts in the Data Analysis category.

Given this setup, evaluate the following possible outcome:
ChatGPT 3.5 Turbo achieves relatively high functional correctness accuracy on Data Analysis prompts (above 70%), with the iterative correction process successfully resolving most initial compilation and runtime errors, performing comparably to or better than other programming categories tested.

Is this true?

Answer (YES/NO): YES